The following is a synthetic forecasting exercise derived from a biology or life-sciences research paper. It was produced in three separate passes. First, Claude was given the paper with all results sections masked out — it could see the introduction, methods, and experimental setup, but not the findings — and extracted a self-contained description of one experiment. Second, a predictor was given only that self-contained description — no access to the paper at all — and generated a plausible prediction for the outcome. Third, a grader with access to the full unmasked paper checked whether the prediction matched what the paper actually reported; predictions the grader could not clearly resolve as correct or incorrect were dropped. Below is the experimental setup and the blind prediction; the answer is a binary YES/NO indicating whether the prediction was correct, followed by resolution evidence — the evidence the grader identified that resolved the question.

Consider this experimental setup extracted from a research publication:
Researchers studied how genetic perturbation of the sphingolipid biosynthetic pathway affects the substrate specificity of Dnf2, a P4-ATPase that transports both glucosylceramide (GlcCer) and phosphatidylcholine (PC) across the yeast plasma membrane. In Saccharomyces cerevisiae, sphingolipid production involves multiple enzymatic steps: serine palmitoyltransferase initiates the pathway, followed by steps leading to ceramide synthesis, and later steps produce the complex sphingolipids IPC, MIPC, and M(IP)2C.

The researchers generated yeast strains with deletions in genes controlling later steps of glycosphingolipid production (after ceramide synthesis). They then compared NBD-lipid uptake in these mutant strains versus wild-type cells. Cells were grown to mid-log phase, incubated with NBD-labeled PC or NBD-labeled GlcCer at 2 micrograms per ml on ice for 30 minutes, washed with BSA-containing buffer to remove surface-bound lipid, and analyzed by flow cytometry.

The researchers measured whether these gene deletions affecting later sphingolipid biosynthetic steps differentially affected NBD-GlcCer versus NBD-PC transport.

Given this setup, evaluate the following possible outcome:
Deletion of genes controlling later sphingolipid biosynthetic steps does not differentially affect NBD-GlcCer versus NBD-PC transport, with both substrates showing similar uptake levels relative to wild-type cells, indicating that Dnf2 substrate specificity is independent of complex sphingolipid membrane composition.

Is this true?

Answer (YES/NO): NO